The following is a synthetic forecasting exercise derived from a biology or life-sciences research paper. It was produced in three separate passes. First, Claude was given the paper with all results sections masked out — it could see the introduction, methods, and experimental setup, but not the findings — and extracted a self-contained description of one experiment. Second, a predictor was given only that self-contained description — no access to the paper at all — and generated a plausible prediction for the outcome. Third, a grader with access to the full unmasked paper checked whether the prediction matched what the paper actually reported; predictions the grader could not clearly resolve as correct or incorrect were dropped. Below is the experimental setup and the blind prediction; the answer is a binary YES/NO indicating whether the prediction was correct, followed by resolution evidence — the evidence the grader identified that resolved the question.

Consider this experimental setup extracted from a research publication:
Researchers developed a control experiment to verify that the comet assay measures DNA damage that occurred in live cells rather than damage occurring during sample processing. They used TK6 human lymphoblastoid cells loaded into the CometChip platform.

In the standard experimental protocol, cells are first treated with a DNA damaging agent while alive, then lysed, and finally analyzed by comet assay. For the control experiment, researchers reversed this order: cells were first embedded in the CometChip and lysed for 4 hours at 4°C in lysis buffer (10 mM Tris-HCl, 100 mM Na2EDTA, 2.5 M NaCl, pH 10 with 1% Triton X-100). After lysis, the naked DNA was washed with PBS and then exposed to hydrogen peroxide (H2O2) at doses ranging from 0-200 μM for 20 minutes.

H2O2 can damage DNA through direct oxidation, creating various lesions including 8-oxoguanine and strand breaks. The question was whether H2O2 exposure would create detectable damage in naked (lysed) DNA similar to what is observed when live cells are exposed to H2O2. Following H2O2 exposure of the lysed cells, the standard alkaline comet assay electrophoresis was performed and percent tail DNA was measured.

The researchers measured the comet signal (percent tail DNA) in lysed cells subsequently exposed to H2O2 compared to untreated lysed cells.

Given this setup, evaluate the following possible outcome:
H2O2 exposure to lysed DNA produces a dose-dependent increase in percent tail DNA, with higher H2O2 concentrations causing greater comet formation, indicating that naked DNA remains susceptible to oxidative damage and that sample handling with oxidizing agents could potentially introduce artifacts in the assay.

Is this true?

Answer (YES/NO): NO